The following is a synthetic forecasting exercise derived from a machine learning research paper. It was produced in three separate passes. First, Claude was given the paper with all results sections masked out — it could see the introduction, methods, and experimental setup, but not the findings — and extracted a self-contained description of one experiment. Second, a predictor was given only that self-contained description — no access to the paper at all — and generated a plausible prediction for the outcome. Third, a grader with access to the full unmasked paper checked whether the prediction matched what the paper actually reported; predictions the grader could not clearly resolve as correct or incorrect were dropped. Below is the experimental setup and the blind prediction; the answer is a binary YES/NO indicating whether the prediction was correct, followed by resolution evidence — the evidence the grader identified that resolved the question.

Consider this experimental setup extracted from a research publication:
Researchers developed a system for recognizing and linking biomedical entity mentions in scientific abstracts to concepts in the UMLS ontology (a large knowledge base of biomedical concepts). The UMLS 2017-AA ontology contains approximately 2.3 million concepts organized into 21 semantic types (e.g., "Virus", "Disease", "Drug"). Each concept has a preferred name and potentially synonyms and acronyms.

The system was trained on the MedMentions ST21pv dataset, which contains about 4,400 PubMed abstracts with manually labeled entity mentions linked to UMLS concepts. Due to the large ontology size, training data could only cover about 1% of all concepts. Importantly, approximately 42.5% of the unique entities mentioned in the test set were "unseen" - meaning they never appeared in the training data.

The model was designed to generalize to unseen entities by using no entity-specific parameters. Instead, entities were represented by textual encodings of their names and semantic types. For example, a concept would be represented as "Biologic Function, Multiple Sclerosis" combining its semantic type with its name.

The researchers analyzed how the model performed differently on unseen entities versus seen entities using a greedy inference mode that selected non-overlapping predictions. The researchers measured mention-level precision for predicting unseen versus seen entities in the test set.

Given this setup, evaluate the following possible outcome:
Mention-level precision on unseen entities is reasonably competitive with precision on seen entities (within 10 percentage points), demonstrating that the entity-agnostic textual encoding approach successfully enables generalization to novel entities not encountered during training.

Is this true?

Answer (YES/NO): NO